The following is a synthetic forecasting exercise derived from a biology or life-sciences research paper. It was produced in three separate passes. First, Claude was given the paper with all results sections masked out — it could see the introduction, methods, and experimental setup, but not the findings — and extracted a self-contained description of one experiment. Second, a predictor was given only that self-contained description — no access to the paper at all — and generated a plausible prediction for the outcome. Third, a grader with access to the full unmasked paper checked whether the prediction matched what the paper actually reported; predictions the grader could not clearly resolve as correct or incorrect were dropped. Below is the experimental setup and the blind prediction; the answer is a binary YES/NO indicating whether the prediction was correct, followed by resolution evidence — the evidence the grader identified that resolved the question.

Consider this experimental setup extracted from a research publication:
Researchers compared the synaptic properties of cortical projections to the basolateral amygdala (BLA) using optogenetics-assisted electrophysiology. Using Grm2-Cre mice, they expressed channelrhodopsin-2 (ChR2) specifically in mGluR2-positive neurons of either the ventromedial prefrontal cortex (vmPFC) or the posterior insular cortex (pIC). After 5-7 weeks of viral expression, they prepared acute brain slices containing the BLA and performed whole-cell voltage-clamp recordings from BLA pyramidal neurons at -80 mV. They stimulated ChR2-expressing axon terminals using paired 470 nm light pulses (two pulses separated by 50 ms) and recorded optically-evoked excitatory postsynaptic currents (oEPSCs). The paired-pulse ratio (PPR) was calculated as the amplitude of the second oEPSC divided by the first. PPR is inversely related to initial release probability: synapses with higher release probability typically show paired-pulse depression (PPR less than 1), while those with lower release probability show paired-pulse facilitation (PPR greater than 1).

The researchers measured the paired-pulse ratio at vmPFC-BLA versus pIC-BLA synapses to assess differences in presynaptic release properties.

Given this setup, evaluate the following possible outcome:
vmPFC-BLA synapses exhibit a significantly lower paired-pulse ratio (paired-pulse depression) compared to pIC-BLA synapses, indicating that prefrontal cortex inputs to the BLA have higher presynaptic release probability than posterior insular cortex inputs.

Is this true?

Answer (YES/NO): NO